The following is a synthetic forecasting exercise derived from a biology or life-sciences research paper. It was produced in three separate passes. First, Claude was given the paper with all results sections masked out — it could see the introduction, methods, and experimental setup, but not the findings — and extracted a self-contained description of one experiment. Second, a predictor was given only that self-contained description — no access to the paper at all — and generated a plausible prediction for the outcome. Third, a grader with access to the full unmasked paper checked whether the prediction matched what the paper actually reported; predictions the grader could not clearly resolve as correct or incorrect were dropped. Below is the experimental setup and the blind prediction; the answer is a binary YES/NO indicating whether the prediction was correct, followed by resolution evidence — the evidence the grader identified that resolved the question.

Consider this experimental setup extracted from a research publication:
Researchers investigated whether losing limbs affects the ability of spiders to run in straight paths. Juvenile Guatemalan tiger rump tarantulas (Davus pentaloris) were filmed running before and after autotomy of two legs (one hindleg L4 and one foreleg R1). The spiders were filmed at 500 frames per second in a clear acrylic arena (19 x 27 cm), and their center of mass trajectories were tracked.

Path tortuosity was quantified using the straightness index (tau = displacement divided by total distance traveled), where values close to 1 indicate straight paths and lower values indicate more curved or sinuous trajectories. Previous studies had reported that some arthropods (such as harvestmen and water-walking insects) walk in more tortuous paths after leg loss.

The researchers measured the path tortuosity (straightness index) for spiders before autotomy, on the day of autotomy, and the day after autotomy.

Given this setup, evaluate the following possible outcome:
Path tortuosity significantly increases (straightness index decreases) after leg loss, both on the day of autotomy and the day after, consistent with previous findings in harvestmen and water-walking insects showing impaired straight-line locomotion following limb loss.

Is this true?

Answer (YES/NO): NO